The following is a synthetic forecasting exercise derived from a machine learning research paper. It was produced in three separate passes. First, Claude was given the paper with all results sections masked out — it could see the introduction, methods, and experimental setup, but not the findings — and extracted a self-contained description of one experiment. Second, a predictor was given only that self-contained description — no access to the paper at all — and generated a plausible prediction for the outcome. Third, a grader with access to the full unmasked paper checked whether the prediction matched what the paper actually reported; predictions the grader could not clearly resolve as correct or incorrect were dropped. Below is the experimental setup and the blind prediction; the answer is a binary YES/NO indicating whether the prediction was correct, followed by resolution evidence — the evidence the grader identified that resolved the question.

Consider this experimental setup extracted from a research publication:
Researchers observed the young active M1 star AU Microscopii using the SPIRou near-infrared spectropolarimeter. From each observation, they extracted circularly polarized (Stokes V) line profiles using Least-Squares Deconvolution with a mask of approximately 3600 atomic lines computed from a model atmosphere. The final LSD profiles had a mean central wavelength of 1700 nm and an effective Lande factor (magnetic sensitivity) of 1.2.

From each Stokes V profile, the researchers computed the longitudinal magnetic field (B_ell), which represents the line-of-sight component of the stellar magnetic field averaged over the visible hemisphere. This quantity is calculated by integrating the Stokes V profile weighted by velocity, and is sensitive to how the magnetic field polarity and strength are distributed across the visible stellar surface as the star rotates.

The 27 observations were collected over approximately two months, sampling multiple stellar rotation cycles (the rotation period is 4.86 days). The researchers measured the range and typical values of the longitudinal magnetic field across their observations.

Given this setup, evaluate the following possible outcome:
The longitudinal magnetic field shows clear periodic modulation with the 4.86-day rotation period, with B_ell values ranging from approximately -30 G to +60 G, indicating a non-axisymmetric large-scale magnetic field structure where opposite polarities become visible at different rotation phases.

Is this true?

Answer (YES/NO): NO